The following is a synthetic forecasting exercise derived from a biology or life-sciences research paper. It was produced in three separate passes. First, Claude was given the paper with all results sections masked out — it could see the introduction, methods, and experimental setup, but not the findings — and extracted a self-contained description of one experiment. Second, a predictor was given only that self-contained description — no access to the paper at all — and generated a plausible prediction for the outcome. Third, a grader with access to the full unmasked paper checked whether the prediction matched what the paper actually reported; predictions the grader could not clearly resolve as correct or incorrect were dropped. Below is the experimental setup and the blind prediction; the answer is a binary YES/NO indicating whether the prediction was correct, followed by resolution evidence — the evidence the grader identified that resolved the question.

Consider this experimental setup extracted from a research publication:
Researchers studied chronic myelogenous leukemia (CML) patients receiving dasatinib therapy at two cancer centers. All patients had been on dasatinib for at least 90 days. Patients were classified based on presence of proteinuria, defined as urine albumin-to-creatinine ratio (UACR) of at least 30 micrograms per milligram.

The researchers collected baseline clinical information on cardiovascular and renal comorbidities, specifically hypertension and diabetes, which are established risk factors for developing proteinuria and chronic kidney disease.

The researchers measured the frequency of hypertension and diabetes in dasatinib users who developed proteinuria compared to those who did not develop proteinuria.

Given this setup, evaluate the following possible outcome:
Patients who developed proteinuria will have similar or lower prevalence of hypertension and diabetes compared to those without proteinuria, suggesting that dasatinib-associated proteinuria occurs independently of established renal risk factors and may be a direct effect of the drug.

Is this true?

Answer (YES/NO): YES